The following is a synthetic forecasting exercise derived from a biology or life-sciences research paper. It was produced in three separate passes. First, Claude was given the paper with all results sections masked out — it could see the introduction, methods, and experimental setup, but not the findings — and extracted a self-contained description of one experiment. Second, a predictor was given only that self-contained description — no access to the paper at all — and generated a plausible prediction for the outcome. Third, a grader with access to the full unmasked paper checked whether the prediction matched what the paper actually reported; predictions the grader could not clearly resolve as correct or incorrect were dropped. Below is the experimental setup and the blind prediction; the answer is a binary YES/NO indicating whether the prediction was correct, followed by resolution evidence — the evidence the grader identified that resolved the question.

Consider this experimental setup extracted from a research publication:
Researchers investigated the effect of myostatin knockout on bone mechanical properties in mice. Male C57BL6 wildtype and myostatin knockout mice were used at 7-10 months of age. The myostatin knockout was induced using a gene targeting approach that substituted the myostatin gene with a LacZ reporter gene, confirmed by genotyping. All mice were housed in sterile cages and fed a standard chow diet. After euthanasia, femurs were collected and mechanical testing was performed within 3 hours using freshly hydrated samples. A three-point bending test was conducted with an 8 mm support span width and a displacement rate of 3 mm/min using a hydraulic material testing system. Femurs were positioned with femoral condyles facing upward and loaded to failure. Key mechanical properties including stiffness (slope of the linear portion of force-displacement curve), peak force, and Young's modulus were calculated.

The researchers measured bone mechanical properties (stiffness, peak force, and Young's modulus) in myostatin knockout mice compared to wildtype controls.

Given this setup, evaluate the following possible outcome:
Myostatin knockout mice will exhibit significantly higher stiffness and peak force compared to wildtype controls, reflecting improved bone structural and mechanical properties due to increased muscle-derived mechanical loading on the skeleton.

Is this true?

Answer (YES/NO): NO